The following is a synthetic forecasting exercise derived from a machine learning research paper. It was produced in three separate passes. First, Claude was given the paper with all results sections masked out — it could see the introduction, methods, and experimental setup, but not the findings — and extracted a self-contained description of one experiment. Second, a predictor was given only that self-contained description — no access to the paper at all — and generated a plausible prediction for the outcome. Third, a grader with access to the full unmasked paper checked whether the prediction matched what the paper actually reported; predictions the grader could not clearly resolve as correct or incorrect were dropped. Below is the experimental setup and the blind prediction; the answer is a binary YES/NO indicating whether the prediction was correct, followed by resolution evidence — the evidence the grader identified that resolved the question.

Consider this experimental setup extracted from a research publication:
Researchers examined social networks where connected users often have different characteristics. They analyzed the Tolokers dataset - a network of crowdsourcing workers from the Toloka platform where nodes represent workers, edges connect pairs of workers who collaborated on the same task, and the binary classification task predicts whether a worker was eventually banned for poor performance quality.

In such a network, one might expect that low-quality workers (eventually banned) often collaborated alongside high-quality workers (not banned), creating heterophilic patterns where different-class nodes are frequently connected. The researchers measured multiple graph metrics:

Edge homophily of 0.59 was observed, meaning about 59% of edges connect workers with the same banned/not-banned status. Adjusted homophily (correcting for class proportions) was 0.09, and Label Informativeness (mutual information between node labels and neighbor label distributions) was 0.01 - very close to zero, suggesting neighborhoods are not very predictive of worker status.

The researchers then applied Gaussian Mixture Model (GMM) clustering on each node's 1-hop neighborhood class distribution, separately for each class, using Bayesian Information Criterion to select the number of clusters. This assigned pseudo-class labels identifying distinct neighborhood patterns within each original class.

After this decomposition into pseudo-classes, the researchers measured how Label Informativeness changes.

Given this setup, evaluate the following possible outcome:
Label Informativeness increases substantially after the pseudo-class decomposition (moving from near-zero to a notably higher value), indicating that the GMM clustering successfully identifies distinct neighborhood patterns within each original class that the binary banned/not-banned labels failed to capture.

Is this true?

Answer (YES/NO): YES